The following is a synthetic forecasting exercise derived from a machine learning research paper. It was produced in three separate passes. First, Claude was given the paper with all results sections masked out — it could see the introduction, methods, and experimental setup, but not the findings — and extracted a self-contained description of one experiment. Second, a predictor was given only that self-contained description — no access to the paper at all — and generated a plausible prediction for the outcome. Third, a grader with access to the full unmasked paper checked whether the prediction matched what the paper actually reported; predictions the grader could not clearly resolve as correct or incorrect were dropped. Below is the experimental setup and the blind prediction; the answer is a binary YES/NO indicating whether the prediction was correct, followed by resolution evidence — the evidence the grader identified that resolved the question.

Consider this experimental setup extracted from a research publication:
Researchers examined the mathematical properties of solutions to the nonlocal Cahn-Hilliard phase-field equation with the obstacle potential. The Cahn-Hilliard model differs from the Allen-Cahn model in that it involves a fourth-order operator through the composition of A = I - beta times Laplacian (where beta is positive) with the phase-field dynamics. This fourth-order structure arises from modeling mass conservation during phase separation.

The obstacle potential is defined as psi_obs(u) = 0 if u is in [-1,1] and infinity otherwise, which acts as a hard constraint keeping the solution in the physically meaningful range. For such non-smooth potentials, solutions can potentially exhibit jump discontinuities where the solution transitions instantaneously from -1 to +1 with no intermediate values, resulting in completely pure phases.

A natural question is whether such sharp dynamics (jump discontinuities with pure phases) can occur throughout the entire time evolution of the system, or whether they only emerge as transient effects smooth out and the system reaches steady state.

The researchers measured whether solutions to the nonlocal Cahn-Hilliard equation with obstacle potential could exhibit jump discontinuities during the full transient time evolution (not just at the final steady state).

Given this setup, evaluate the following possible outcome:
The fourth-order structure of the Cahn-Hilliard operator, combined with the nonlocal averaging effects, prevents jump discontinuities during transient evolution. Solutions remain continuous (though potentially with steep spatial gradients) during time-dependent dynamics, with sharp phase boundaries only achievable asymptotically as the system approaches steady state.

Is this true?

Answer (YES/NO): NO